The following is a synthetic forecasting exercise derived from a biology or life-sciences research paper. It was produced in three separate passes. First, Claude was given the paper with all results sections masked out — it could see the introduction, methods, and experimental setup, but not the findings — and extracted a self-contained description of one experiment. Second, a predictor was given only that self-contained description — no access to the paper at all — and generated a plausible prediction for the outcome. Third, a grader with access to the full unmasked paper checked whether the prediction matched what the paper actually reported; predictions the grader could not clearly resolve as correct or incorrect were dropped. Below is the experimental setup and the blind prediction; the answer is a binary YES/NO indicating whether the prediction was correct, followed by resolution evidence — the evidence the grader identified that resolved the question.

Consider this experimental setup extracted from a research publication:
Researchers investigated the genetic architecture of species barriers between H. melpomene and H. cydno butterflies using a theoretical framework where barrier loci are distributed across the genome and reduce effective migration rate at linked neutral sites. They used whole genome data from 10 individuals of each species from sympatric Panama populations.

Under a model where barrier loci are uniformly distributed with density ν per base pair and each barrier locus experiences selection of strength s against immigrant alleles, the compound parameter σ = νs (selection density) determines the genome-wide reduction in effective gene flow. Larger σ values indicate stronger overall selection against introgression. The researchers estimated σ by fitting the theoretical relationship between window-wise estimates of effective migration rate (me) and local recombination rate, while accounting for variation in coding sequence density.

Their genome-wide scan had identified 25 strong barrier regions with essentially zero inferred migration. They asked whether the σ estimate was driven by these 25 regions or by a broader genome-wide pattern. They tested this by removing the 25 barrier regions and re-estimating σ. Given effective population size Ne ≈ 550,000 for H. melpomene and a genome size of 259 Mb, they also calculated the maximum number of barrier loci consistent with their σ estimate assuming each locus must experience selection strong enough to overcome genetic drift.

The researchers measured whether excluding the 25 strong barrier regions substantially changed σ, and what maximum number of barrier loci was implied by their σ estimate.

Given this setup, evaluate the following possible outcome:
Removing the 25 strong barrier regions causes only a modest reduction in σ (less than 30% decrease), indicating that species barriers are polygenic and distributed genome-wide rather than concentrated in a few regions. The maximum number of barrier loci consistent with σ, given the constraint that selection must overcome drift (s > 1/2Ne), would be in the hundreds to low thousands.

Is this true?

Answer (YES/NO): NO